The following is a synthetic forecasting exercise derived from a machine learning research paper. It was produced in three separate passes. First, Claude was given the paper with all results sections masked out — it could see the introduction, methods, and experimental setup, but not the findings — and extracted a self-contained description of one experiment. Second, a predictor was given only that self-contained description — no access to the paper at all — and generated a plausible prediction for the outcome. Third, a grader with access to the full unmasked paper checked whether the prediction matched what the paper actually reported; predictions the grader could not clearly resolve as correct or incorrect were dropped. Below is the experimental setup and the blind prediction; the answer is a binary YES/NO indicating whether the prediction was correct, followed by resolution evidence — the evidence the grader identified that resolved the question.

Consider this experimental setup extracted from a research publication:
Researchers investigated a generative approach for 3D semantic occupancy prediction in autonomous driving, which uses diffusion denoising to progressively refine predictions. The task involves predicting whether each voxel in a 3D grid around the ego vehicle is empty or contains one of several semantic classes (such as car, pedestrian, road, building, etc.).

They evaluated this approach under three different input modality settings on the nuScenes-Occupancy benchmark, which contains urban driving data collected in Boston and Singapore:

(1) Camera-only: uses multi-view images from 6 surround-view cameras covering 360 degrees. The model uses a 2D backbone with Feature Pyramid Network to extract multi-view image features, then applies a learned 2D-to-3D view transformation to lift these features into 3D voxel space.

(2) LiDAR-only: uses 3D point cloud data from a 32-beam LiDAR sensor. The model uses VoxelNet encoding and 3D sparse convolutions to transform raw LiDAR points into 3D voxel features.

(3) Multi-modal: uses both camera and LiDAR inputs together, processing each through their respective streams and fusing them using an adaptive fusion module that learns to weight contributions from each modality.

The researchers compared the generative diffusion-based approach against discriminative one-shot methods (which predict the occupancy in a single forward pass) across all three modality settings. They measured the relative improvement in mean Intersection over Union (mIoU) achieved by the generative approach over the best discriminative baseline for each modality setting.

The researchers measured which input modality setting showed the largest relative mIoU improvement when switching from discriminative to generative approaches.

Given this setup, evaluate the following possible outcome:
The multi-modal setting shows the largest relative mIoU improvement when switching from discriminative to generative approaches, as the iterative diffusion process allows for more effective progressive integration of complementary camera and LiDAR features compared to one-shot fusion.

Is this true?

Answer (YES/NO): NO